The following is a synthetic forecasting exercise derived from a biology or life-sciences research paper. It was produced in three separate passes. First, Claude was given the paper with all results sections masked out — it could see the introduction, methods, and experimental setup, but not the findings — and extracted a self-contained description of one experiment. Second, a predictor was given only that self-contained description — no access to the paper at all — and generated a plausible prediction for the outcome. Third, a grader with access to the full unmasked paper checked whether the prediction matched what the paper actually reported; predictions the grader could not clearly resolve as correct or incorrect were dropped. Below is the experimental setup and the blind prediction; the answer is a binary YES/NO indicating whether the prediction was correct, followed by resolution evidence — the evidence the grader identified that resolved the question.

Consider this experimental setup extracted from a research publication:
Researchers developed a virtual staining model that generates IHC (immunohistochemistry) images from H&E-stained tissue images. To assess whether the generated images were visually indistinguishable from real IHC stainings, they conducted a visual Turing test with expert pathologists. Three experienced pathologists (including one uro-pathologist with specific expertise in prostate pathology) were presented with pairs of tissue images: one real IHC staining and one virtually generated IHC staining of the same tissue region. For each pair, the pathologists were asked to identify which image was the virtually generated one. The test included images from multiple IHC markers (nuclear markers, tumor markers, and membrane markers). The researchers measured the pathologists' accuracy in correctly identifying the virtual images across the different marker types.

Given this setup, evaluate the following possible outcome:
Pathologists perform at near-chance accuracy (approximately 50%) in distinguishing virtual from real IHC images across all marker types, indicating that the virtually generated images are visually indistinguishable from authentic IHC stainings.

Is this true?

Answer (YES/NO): YES